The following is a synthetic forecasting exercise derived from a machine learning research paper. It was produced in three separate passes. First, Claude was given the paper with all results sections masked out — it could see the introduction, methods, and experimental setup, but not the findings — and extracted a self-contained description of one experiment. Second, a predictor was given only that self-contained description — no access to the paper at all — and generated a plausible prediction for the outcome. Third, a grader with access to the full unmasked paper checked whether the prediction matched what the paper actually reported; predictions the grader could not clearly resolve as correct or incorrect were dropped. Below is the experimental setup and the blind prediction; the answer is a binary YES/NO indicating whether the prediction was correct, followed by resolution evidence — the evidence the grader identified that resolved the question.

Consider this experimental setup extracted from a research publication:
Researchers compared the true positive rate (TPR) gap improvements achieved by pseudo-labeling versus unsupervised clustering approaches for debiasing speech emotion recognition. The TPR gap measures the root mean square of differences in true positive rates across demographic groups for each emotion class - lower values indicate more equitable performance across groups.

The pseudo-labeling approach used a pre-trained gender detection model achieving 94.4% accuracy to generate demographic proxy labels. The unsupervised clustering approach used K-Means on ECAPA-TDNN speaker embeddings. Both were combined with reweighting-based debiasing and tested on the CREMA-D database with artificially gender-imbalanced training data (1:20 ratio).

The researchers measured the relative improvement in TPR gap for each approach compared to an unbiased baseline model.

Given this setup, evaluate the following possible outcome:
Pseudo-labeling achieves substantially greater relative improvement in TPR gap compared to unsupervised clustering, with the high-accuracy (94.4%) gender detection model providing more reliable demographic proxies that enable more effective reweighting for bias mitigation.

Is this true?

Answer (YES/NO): YES